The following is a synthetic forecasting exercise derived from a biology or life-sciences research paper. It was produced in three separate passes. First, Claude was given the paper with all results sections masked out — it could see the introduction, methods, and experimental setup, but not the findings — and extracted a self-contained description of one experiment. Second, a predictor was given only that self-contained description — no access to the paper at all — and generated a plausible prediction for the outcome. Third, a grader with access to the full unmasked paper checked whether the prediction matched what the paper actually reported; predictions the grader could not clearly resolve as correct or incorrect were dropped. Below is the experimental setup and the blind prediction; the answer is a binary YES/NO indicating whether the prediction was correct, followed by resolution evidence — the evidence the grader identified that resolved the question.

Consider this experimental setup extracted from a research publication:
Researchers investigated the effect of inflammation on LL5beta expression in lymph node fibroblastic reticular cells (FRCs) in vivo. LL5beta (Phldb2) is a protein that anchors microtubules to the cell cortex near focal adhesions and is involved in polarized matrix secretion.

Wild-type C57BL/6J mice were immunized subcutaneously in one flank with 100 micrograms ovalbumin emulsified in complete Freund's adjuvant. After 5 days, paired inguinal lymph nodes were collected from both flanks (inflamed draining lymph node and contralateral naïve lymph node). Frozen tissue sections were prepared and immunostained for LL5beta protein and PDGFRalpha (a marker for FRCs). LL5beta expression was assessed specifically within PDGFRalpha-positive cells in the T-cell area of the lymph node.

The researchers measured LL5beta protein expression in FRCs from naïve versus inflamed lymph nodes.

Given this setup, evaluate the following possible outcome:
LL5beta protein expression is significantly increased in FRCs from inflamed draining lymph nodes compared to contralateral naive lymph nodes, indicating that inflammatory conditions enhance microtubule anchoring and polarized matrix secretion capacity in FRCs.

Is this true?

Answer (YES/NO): NO